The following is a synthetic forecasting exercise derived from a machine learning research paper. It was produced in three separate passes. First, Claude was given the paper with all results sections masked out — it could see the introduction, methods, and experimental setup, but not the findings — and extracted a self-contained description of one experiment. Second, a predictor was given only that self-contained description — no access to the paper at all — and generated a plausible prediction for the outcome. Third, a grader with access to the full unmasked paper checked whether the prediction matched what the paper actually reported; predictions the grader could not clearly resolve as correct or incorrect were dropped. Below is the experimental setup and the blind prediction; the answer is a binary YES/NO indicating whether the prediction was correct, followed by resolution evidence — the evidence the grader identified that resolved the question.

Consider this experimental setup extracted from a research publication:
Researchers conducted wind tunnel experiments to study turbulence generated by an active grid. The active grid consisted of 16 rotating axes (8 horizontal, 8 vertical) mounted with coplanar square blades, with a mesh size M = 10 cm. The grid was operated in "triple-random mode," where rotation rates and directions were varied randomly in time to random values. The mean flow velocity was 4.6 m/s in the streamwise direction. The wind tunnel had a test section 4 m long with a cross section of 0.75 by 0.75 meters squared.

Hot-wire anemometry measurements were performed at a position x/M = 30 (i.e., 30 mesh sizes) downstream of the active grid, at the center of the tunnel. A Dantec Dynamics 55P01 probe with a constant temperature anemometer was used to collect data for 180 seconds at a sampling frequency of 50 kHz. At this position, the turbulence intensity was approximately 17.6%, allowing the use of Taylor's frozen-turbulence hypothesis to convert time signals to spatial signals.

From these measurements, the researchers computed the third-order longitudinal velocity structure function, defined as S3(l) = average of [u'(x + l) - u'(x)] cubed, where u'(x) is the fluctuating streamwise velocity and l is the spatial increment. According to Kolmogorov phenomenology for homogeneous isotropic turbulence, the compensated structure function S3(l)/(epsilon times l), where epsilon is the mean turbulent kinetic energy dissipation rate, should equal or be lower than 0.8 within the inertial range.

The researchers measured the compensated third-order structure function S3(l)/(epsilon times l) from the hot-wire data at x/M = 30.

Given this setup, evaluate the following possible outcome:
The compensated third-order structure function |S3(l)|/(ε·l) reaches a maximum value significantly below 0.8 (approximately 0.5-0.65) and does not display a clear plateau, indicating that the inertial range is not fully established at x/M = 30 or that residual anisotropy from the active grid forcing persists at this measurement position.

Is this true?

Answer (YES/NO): NO